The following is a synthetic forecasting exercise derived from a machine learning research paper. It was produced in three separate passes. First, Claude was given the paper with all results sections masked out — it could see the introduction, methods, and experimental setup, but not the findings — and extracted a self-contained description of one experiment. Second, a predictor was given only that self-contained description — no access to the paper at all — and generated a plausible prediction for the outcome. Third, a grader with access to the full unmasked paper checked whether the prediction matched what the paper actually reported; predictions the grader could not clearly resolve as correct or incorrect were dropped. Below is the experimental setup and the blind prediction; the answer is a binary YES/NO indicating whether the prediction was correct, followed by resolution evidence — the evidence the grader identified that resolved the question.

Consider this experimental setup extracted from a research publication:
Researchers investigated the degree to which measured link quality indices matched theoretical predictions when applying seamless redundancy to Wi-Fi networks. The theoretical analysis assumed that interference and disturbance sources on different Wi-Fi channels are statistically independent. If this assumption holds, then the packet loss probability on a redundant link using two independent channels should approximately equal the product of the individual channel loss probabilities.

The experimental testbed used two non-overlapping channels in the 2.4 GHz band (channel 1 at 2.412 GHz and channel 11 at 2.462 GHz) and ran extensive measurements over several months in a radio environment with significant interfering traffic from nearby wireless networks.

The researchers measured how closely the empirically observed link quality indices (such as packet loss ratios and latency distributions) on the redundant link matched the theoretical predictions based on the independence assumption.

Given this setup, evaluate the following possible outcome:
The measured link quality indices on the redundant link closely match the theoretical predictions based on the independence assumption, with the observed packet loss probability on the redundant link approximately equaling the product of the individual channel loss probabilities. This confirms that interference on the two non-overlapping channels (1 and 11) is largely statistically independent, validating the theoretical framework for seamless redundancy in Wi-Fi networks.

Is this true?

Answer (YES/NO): NO